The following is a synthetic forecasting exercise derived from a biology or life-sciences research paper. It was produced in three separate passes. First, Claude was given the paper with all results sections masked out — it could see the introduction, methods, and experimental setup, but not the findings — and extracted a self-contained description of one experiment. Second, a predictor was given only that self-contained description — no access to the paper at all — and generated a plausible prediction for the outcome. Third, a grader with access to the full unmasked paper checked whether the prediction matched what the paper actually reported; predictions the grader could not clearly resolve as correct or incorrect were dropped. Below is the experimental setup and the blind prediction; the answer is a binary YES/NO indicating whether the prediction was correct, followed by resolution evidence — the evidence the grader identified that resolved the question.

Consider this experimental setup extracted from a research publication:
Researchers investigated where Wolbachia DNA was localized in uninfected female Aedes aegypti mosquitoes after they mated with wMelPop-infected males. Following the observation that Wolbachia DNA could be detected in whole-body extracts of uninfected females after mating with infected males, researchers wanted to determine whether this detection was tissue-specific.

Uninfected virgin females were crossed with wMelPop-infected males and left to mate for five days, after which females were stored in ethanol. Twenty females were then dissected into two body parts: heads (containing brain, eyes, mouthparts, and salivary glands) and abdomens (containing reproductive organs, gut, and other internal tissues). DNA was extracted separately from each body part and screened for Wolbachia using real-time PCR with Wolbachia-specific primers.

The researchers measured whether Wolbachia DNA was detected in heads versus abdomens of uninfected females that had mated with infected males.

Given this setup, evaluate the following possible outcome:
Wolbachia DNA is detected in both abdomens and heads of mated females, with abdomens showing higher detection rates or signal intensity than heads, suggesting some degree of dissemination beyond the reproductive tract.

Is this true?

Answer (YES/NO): NO